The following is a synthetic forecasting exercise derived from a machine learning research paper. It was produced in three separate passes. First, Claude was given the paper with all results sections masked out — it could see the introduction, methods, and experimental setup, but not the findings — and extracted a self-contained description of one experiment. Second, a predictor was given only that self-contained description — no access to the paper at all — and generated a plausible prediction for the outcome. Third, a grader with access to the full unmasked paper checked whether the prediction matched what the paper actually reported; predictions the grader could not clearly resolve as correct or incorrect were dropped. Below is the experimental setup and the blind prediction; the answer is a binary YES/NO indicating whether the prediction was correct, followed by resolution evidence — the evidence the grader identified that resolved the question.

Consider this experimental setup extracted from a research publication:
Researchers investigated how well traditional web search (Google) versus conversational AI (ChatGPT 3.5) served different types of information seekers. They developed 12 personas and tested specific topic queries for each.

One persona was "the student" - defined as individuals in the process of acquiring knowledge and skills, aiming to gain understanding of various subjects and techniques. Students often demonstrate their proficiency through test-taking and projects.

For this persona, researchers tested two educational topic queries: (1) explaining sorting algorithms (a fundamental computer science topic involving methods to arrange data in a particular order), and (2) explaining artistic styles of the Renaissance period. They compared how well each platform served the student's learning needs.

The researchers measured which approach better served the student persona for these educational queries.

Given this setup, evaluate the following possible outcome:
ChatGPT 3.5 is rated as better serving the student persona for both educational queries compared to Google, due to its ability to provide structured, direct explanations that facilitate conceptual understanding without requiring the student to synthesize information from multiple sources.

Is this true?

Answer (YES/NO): YES